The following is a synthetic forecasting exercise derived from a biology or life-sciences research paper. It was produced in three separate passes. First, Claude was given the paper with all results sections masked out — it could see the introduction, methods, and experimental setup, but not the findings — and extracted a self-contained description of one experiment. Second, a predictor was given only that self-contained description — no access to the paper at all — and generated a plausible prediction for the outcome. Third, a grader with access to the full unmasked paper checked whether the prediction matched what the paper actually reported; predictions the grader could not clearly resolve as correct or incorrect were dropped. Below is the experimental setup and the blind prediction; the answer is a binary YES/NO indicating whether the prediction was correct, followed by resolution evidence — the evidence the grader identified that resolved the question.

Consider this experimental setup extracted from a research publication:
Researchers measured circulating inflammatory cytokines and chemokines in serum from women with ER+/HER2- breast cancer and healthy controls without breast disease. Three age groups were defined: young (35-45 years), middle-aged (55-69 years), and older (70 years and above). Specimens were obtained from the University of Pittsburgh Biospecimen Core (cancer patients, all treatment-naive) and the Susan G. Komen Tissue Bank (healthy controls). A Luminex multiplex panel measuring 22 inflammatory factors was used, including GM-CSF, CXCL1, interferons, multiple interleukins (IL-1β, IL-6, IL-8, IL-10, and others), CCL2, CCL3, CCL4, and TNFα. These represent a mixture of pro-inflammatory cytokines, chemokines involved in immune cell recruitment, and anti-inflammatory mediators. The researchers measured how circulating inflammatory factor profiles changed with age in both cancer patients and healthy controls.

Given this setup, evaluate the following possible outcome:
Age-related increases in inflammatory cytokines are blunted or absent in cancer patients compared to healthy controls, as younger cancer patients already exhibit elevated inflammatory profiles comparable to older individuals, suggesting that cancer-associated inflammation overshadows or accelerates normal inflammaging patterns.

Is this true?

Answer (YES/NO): NO